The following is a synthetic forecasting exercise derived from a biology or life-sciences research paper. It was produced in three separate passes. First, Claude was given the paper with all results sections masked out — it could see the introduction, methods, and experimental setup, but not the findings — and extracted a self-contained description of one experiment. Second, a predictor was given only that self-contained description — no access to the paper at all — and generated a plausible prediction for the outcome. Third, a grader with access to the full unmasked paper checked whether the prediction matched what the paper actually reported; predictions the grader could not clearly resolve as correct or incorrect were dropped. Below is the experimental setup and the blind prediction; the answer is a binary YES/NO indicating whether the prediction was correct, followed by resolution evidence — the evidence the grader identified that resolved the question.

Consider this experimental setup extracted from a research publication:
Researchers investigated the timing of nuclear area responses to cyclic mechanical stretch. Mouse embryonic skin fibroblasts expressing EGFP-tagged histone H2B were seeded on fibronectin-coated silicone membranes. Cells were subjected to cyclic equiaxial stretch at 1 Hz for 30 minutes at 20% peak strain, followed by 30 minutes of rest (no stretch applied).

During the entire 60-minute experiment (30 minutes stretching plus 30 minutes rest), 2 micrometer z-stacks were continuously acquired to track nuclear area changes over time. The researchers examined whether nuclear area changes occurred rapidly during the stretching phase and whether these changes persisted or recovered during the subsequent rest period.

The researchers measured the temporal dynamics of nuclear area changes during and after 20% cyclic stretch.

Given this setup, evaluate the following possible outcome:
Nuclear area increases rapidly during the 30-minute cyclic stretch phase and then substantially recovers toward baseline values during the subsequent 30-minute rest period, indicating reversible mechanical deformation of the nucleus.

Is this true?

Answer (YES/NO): NO